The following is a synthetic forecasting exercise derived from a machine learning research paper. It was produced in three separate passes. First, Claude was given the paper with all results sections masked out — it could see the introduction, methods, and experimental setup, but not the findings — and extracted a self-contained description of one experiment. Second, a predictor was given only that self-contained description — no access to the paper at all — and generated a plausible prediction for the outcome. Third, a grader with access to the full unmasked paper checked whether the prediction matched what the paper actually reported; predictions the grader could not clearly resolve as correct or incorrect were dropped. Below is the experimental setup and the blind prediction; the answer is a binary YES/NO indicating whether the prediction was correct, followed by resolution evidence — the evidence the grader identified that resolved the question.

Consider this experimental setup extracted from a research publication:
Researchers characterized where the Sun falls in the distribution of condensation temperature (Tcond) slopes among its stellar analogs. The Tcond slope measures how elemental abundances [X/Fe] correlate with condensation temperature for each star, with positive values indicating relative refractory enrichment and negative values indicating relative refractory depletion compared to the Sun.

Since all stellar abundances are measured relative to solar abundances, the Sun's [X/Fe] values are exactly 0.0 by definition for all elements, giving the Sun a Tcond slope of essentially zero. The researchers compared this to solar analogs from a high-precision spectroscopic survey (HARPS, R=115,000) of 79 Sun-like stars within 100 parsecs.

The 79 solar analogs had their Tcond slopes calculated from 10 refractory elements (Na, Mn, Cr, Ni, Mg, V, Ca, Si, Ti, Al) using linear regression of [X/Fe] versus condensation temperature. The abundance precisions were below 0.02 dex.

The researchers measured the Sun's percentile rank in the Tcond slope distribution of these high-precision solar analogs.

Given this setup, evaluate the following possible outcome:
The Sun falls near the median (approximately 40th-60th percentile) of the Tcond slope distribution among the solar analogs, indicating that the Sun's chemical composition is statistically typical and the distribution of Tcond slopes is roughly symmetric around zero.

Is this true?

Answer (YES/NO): NO